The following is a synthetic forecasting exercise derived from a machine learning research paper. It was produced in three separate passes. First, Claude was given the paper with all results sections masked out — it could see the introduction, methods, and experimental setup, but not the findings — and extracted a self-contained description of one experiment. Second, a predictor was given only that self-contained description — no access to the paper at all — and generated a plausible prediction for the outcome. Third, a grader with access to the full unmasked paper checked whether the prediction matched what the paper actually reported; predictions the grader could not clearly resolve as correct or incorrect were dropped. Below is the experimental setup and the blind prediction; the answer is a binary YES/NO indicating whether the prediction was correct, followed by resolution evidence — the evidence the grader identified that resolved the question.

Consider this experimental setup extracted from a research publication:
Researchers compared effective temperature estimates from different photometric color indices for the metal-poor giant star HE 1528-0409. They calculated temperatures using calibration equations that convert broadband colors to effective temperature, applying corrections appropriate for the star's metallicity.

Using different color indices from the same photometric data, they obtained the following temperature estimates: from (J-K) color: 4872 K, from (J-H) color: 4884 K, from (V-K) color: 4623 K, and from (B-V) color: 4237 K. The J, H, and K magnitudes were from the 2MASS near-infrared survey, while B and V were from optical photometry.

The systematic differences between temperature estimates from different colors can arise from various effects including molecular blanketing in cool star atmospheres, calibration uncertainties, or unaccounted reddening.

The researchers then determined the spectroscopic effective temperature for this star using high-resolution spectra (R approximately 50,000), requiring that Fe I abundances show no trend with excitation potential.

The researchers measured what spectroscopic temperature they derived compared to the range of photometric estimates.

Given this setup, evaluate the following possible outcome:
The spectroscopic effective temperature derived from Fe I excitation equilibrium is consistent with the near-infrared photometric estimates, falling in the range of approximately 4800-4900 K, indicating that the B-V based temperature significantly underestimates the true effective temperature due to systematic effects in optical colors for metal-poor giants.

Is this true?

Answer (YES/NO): NO